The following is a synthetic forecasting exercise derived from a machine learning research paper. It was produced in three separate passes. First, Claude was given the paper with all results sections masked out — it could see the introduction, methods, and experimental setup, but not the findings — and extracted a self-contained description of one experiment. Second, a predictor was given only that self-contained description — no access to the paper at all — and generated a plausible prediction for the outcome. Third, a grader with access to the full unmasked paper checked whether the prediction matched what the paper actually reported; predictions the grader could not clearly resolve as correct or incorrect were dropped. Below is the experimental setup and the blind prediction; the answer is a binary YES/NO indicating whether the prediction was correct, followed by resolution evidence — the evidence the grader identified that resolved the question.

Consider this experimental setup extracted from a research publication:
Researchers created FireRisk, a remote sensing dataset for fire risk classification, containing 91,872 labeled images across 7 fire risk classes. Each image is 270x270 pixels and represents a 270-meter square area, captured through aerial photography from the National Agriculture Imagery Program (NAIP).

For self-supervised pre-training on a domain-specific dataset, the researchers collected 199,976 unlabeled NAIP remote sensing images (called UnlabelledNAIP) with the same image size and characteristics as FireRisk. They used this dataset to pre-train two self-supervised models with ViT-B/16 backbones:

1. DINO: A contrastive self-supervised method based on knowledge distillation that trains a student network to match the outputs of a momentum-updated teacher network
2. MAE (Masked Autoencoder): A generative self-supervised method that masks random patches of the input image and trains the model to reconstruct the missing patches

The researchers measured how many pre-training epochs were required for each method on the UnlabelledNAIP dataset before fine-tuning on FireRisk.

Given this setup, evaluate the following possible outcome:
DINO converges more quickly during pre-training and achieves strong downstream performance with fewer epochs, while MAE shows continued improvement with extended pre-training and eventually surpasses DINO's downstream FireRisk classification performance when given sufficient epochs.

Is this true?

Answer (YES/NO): NO